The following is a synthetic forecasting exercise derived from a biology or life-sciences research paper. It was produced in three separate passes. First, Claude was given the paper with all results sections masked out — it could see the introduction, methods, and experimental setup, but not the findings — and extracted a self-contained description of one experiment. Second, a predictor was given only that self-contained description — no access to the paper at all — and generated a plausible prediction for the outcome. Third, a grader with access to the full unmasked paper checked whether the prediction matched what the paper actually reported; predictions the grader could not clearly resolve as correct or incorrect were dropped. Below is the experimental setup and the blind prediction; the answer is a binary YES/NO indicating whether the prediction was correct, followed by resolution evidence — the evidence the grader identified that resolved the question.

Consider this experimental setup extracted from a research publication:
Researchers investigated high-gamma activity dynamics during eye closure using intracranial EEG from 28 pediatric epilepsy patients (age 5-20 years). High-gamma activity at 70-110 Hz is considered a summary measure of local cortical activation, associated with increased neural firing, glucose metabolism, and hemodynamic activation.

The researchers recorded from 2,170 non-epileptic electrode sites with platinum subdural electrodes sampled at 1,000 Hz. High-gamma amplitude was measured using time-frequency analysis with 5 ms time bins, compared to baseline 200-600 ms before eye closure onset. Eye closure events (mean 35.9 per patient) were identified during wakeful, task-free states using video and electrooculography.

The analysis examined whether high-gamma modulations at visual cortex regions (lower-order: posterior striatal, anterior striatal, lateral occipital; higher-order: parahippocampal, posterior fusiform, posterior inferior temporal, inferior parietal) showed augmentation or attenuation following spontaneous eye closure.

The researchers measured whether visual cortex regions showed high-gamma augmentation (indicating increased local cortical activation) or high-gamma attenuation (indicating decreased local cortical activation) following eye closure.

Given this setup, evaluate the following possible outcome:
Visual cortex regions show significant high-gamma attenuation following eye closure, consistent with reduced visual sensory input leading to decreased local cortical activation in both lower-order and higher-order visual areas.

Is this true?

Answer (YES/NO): YES